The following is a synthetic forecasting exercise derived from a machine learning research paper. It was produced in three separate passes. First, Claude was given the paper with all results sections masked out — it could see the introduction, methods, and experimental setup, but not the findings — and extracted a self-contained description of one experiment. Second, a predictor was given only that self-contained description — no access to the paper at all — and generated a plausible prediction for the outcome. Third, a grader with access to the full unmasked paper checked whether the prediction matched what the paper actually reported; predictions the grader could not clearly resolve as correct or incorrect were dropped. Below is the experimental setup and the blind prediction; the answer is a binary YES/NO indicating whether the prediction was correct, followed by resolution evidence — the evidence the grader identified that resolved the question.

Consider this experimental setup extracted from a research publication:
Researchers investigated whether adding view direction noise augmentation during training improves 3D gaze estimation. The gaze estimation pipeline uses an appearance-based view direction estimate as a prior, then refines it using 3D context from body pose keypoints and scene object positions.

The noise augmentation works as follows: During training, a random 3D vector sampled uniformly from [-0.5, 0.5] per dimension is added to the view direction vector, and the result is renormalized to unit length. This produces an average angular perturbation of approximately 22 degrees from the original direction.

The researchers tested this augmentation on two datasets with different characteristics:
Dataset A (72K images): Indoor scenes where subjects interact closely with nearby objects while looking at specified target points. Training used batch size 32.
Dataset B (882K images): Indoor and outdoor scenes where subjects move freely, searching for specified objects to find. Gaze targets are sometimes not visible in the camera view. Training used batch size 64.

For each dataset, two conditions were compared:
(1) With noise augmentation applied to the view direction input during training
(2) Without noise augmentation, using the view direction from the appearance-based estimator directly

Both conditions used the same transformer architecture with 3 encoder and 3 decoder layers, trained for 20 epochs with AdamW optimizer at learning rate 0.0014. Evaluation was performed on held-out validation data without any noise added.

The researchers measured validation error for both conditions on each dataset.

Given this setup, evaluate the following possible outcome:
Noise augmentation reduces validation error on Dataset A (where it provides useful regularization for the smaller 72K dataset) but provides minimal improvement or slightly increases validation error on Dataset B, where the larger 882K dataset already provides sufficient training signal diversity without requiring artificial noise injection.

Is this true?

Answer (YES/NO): YES